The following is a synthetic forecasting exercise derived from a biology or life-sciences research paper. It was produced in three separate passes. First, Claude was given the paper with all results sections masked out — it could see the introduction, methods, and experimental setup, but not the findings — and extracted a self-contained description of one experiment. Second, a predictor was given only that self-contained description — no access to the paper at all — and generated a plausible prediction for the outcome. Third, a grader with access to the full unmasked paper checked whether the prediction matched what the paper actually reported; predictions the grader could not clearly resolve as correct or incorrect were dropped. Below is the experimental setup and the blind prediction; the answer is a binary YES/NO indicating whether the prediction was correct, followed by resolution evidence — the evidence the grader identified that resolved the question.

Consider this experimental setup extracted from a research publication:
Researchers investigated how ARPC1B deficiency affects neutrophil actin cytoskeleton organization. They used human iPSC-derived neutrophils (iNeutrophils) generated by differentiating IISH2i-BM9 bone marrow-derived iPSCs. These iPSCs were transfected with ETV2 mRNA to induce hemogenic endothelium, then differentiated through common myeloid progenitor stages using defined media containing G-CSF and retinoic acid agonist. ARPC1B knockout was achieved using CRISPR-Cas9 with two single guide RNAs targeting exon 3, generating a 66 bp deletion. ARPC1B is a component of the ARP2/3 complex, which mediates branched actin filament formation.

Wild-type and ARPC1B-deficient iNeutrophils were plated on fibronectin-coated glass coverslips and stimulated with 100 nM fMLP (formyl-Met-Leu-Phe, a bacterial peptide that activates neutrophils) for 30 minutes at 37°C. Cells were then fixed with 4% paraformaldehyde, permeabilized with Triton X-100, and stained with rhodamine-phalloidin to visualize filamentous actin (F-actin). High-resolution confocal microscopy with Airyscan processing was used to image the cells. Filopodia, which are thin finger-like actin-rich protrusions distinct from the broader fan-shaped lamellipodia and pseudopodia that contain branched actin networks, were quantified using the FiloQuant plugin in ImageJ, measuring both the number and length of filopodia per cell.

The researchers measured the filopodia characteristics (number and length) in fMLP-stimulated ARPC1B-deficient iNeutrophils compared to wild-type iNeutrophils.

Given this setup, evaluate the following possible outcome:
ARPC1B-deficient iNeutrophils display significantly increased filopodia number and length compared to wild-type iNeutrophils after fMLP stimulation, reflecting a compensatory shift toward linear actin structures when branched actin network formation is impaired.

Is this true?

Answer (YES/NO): YES